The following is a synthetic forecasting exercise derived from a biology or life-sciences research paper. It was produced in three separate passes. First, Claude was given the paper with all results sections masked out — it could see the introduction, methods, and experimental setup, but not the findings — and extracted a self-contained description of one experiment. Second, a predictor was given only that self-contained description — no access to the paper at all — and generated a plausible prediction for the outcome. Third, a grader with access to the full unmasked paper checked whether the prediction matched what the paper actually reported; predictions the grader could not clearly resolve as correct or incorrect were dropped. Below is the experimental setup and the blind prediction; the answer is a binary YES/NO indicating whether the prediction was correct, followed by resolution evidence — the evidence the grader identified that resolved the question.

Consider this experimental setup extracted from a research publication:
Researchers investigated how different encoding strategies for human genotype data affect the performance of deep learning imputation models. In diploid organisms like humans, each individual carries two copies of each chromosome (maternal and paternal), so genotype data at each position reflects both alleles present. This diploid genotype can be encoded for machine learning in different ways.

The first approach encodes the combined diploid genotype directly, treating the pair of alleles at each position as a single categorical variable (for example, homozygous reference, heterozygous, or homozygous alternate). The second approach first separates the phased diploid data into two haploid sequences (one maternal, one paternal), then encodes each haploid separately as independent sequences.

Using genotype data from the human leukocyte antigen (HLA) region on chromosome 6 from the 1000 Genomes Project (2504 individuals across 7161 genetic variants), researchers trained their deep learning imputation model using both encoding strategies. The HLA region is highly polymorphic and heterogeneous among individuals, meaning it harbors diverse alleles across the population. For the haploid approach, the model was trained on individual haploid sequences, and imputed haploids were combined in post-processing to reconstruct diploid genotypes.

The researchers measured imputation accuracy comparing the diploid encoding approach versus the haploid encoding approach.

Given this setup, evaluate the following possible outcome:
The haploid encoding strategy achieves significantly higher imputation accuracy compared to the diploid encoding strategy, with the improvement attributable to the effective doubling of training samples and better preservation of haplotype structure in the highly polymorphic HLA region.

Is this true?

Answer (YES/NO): NO